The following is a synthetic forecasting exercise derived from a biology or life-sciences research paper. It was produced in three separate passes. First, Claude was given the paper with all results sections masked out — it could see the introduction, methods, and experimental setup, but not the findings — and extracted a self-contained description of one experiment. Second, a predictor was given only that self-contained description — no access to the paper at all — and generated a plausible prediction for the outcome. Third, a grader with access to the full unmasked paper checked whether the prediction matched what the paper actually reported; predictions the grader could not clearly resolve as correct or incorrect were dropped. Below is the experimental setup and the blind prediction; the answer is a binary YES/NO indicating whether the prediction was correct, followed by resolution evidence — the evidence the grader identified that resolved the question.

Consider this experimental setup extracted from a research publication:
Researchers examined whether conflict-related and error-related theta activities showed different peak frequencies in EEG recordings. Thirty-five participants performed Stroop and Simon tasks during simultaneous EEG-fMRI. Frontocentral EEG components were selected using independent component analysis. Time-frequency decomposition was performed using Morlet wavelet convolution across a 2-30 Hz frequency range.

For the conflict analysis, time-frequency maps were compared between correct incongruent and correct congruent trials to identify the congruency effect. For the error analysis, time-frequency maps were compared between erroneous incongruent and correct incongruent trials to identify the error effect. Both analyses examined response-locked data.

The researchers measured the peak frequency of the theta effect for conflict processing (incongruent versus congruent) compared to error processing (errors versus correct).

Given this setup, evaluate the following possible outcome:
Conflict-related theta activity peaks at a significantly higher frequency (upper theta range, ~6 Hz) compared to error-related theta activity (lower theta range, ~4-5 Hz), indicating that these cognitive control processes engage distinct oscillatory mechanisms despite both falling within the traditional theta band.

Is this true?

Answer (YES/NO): YES